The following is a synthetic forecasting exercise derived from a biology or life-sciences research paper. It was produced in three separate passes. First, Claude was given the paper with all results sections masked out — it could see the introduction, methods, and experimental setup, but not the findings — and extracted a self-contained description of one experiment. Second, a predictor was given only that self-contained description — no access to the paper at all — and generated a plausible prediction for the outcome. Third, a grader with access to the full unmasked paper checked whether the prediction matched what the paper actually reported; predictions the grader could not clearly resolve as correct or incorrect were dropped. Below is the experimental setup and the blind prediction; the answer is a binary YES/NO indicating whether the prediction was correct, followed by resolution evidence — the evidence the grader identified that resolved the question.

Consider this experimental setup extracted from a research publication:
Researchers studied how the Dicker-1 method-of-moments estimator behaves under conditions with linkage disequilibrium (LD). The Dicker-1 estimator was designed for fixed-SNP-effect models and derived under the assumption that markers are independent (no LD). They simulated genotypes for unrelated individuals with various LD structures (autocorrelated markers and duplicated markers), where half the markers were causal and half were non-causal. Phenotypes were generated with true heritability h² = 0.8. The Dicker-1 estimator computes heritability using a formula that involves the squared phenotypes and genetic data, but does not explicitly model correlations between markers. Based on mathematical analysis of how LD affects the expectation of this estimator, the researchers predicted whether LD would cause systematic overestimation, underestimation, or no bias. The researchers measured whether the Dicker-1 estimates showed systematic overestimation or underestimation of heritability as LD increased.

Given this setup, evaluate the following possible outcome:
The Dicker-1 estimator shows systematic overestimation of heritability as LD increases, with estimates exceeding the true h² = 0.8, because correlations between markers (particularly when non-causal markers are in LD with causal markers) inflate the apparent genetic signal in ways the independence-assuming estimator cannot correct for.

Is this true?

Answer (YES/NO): YES